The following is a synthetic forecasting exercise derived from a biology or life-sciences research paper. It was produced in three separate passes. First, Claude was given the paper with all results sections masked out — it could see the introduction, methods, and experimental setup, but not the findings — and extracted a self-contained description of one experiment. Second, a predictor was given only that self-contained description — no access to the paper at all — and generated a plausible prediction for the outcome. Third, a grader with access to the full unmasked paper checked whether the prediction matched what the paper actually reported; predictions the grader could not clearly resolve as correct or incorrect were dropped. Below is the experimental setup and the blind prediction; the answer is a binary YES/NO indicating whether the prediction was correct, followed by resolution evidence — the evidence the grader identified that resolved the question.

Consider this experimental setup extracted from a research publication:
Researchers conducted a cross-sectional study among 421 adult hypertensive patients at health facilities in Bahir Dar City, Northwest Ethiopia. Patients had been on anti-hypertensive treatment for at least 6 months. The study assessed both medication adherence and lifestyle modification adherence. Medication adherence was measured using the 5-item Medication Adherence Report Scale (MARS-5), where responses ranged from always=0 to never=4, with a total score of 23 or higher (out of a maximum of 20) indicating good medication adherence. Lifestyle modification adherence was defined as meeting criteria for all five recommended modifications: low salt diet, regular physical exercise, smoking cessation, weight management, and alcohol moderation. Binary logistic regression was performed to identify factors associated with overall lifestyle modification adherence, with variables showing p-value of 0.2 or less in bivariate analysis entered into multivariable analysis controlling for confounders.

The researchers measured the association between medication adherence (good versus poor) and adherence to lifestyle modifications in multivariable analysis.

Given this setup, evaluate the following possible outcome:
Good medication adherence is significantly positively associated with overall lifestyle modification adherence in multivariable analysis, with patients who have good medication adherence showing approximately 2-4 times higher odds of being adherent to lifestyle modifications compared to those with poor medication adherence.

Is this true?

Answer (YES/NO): NO